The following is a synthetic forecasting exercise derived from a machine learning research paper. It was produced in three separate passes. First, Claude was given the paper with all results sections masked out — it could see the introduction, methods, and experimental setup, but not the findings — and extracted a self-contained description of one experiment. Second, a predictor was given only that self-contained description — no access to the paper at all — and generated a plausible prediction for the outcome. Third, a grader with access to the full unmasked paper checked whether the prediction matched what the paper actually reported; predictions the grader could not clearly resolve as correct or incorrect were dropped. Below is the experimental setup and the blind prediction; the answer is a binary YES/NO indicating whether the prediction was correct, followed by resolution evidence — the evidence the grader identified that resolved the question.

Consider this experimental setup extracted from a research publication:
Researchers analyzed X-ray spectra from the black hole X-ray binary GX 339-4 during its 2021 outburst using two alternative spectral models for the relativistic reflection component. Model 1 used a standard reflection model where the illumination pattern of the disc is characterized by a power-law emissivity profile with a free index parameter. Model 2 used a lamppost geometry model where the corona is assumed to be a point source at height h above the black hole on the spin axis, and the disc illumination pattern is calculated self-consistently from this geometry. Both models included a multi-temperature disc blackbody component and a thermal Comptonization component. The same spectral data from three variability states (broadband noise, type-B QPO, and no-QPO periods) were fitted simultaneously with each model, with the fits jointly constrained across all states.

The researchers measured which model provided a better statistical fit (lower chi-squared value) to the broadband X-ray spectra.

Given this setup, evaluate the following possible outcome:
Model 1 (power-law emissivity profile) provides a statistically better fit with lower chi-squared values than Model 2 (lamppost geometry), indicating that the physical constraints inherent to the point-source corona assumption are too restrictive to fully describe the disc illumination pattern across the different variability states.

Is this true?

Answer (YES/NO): NO